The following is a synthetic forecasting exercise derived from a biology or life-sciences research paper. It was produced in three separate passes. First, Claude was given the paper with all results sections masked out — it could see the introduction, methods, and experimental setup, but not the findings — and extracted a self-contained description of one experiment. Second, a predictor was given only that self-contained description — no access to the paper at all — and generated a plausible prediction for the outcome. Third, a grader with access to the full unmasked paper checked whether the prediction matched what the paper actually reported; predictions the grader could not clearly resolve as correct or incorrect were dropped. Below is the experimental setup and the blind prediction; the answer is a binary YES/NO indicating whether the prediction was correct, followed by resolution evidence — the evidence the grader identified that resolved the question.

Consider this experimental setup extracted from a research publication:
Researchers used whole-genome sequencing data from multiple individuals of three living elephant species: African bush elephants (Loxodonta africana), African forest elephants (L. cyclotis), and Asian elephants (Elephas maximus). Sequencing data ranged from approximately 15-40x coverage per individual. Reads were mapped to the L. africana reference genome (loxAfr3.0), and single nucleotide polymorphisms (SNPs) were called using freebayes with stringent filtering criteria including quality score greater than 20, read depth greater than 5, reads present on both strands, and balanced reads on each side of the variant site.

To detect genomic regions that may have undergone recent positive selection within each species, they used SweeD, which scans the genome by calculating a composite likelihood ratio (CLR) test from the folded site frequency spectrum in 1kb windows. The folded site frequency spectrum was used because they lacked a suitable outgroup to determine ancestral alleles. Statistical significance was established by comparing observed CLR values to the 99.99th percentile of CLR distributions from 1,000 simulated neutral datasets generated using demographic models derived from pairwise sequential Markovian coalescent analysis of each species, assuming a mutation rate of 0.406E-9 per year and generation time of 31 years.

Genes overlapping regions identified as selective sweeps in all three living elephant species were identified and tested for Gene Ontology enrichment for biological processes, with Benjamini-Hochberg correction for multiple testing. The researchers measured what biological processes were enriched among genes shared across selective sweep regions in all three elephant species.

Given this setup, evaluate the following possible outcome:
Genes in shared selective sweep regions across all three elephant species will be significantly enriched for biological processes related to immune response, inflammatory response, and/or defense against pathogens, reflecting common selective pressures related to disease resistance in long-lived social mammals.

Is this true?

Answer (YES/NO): NO